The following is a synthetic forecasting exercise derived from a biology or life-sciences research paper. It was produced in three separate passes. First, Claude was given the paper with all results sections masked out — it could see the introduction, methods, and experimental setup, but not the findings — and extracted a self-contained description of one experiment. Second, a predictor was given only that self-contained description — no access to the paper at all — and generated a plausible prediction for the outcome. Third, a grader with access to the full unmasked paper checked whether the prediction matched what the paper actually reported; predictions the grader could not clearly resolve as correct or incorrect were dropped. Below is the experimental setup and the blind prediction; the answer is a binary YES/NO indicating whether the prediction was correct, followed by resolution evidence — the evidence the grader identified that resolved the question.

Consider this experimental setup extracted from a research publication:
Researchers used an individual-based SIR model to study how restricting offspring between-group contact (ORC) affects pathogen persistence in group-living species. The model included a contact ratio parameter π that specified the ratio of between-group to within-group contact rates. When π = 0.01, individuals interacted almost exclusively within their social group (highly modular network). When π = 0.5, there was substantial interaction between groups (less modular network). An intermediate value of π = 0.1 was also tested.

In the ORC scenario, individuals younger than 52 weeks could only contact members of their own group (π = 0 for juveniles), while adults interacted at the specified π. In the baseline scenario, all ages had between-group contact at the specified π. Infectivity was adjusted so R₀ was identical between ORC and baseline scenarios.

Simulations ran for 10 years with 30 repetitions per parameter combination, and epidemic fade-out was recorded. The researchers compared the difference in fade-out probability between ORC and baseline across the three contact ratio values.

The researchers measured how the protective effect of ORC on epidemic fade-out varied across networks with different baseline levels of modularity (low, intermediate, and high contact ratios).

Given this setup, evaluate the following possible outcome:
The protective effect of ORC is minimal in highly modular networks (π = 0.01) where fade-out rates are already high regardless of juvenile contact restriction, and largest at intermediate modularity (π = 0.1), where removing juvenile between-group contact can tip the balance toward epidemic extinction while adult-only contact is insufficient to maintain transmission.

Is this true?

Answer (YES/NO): NO